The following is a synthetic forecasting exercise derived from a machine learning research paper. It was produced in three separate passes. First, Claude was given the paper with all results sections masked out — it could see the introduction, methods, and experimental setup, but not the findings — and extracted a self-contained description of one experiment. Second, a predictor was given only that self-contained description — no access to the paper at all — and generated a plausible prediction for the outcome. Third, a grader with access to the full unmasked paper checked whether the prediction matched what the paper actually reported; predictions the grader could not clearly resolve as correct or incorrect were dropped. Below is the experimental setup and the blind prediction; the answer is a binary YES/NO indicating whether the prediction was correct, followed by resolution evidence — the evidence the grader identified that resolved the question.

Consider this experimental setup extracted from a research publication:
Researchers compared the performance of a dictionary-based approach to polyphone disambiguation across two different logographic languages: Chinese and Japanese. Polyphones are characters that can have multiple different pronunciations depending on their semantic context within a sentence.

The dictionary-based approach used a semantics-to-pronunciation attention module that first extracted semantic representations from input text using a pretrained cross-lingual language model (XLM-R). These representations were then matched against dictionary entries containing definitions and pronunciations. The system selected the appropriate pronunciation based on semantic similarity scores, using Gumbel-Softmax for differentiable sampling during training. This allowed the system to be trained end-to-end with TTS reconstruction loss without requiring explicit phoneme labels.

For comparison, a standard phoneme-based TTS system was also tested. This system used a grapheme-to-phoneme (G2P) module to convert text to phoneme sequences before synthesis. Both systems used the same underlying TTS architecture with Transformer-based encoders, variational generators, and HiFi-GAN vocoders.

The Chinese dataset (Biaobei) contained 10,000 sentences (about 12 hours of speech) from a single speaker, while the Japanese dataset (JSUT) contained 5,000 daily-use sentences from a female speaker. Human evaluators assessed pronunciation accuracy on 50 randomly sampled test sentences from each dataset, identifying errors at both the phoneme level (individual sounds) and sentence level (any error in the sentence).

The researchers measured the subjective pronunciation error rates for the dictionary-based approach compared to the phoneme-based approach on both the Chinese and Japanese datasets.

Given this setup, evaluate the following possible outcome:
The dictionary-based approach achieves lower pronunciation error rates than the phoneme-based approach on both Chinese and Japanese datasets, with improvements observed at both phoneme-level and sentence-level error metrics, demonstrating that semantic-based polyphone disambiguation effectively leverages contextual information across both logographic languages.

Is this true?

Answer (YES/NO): NO